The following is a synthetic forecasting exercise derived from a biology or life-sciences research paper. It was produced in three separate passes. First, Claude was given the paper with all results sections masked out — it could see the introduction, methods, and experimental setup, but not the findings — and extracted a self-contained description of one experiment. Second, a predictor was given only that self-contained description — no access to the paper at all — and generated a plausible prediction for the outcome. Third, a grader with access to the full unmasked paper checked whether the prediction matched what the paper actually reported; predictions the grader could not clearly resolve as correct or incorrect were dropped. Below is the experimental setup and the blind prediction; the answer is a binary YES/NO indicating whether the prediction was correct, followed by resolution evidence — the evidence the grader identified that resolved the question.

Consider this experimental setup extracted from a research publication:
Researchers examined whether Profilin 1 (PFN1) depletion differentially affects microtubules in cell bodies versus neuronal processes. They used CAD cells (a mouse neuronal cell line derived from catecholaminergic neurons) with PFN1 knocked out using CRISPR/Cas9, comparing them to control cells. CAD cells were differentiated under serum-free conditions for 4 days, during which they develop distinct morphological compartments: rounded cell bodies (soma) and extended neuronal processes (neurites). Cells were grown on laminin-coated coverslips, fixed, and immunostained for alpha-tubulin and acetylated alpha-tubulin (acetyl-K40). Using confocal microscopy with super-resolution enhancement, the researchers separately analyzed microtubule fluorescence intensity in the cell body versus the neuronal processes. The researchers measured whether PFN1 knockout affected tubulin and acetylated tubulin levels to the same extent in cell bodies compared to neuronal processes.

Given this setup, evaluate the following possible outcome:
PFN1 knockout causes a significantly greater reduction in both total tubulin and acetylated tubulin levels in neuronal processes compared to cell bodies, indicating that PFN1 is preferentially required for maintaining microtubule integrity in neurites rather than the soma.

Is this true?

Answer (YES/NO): NO